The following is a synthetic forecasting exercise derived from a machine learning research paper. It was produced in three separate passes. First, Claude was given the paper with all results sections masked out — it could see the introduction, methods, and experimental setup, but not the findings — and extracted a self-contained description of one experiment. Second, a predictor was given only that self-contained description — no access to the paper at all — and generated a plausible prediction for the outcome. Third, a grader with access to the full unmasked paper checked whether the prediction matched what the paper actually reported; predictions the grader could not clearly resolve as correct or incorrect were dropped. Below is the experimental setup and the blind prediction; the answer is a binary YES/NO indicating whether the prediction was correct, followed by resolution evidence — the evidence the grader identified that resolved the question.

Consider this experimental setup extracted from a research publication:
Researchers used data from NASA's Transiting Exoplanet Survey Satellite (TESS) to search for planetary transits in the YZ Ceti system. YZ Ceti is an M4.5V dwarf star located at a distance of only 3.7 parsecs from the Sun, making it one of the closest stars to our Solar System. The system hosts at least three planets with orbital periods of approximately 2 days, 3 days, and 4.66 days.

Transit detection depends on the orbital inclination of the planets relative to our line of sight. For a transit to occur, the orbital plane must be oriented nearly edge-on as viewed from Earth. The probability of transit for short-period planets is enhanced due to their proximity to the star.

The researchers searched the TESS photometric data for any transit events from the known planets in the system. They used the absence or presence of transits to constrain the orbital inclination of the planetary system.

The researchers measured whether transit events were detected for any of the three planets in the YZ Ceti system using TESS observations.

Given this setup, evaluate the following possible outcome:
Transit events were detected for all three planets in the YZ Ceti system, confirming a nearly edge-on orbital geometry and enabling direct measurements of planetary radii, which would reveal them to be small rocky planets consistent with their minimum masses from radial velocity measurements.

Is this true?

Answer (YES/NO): NO